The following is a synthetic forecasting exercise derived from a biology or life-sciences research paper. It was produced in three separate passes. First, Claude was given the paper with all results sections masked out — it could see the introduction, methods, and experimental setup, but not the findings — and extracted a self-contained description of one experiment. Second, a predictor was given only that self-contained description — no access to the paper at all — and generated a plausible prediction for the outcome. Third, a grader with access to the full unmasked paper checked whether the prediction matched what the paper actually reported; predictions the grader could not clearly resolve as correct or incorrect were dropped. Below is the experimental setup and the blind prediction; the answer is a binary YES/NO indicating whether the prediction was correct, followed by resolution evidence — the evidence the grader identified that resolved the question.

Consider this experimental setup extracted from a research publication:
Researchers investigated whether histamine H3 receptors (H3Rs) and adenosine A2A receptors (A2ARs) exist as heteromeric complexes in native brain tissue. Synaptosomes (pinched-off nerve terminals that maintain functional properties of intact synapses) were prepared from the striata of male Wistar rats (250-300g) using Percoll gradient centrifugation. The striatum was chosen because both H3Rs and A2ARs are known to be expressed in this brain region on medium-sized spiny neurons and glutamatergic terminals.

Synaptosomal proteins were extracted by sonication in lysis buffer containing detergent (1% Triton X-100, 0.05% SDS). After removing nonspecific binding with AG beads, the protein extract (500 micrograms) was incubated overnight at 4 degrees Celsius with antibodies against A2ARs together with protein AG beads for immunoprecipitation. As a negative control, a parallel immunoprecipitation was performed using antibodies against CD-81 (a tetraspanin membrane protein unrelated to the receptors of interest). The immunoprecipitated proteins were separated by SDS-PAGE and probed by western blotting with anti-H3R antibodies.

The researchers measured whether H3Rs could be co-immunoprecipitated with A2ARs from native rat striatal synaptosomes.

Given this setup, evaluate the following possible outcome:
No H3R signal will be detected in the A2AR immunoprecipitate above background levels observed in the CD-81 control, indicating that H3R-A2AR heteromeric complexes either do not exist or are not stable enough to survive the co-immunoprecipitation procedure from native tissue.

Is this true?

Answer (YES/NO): NO